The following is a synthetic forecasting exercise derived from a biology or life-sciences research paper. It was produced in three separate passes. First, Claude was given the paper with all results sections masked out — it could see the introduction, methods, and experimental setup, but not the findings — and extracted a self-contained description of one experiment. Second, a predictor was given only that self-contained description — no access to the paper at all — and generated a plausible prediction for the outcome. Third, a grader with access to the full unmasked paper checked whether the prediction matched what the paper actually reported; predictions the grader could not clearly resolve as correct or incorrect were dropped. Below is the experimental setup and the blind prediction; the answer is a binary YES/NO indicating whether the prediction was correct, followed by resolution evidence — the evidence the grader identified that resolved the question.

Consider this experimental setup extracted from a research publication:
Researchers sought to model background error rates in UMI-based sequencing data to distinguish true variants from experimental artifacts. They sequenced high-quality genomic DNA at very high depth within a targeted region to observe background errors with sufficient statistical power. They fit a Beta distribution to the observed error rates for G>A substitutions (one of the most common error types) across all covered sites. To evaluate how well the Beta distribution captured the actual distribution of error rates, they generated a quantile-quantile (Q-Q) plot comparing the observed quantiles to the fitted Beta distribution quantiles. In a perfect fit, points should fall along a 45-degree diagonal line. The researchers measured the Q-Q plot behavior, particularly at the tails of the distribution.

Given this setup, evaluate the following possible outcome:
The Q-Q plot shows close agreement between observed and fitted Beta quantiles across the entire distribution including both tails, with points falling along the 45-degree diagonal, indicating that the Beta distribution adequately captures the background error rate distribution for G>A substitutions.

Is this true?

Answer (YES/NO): NO